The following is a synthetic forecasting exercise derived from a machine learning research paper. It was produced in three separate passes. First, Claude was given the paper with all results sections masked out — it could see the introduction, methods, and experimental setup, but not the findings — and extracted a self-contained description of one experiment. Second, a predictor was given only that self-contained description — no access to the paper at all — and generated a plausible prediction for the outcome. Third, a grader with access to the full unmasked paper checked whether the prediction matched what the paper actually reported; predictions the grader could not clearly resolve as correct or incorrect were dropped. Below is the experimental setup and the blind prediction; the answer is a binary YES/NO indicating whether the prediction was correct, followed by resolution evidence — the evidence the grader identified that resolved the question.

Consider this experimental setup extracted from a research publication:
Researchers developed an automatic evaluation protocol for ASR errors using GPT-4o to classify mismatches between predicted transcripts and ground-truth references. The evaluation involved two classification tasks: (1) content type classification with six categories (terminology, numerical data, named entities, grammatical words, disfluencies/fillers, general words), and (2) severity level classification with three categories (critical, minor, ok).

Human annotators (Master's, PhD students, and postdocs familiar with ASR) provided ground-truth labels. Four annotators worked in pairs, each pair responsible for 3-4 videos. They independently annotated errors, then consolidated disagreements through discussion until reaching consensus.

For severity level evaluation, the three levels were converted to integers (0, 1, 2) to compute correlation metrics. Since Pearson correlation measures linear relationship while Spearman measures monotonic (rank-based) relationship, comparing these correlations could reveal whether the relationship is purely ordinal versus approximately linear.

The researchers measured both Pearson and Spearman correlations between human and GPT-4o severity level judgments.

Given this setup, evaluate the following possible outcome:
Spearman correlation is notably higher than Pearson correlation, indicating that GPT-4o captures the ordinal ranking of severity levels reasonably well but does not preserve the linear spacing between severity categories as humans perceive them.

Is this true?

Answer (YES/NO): NO